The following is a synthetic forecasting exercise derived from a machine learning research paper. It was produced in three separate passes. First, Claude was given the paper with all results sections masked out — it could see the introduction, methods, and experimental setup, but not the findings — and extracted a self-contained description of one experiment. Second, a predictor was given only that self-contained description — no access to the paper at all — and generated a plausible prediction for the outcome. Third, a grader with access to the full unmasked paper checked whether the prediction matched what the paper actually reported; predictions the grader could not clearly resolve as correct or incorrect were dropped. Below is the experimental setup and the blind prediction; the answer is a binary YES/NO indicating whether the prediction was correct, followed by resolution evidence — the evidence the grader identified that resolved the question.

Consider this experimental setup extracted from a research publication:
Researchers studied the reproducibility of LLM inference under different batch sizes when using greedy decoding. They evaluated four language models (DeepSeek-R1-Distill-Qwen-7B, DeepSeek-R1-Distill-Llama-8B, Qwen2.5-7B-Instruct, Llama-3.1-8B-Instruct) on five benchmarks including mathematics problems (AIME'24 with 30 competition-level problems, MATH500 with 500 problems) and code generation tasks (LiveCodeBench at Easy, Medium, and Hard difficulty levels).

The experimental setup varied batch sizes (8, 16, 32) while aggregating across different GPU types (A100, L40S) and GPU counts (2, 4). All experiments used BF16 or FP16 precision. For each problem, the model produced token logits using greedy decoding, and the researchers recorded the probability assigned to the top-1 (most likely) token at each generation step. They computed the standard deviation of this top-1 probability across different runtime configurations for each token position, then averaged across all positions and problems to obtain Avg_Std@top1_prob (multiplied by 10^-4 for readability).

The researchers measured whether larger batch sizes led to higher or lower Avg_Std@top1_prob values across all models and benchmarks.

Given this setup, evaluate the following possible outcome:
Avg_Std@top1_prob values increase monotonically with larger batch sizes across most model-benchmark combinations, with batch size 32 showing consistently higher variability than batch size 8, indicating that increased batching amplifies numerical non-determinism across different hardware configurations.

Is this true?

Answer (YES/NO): NO